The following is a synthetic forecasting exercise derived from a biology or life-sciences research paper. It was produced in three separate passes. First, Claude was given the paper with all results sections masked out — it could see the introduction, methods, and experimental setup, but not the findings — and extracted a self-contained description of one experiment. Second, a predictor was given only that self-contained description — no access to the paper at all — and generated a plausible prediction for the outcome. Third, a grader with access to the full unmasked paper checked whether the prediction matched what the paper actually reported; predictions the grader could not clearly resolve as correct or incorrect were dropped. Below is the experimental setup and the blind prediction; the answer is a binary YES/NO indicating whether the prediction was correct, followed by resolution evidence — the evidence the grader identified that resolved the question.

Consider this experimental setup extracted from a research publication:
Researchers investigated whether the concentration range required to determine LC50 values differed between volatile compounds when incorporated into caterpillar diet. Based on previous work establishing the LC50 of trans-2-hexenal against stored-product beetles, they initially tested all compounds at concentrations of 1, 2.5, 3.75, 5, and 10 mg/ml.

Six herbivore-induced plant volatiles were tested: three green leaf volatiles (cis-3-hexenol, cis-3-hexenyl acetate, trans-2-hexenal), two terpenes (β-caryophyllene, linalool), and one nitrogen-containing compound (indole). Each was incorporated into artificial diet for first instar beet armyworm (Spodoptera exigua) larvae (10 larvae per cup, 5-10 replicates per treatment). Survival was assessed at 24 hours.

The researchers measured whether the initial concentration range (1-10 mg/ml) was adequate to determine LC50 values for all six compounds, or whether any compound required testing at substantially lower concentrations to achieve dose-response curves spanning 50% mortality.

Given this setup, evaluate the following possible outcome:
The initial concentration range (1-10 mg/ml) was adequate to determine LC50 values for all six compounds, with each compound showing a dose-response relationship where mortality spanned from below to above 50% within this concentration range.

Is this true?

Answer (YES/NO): NO